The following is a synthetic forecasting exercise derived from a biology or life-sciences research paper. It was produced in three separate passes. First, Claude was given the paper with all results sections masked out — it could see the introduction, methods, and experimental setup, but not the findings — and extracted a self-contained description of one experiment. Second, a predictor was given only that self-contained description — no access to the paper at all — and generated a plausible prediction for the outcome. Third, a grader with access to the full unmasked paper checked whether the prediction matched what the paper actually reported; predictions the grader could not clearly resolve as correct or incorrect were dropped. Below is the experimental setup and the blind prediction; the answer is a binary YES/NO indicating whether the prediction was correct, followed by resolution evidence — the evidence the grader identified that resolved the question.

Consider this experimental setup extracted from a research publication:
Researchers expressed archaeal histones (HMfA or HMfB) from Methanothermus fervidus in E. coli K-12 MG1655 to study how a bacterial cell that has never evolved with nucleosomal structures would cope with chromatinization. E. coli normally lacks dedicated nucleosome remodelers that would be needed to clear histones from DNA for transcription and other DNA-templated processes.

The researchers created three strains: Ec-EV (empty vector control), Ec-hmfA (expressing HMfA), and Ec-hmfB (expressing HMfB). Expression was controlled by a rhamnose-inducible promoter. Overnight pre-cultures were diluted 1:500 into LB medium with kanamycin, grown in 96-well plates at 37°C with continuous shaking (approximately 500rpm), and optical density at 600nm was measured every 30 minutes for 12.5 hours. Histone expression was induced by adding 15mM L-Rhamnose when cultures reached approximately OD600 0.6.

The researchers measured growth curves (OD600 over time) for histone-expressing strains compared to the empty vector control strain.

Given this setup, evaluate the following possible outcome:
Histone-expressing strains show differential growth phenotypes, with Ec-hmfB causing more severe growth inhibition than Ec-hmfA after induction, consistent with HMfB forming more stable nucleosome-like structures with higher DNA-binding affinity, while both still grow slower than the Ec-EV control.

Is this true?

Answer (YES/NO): NO